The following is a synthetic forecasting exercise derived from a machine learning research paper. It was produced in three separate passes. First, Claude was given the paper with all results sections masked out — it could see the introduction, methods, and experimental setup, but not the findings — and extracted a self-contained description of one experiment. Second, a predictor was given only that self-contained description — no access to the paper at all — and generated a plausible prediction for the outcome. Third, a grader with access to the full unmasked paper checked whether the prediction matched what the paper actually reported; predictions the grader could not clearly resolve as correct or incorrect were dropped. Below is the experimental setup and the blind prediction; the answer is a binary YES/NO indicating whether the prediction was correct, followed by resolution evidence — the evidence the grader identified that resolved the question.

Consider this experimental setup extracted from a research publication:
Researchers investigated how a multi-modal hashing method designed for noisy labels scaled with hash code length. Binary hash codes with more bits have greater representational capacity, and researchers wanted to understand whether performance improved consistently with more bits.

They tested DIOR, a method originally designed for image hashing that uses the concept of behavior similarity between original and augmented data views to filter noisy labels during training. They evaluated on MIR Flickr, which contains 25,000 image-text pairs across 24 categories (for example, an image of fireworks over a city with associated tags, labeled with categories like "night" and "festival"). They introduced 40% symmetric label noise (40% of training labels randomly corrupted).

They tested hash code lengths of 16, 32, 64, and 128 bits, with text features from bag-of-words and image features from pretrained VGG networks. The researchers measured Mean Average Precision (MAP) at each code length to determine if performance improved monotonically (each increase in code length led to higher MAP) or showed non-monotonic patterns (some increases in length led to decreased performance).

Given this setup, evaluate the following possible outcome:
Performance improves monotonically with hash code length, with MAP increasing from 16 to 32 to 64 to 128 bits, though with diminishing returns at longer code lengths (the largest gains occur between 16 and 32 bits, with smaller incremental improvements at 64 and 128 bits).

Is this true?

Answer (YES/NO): NO